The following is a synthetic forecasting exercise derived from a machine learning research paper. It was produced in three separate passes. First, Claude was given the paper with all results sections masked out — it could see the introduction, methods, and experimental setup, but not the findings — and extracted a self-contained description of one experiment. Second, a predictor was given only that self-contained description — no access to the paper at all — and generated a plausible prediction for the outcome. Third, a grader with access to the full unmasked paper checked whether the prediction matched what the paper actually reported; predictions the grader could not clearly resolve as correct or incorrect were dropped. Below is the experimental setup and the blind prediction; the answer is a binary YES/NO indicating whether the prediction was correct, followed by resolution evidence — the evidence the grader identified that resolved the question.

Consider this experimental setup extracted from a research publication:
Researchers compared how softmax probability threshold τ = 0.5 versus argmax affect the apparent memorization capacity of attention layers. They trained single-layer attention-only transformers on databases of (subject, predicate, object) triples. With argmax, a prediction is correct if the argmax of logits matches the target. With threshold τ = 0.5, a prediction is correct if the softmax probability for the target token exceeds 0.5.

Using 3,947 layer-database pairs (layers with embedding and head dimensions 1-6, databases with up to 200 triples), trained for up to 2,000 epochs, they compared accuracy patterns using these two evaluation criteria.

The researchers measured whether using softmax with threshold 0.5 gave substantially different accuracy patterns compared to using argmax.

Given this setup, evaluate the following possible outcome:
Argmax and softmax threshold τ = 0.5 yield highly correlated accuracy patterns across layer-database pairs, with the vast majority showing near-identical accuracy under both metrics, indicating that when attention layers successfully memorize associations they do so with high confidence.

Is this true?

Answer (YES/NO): YES